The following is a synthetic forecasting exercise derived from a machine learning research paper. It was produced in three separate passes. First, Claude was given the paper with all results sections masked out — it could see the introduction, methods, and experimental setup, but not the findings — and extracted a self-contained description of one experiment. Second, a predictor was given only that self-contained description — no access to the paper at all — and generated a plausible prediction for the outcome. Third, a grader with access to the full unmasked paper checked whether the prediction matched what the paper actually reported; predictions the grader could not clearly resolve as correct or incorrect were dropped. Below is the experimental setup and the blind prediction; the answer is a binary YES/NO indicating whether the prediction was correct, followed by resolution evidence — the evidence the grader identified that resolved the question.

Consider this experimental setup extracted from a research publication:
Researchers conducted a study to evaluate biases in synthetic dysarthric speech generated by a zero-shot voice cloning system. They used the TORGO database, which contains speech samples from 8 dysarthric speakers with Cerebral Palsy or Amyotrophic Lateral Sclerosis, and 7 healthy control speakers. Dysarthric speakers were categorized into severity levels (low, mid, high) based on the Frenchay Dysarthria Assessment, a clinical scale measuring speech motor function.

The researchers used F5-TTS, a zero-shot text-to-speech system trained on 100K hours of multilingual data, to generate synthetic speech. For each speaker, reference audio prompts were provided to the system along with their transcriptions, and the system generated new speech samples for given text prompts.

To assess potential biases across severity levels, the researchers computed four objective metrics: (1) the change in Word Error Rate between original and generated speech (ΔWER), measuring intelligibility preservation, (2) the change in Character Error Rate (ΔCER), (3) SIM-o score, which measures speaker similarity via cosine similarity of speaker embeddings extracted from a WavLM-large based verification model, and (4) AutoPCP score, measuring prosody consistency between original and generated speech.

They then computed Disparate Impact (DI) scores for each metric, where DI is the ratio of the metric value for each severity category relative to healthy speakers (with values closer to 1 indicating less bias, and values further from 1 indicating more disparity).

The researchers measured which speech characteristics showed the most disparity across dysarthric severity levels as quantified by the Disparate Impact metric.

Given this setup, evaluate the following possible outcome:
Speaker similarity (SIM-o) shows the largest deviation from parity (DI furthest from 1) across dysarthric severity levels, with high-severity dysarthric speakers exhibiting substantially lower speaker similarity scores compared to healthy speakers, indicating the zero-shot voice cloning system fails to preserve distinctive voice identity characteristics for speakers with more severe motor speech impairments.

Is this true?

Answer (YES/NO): NO